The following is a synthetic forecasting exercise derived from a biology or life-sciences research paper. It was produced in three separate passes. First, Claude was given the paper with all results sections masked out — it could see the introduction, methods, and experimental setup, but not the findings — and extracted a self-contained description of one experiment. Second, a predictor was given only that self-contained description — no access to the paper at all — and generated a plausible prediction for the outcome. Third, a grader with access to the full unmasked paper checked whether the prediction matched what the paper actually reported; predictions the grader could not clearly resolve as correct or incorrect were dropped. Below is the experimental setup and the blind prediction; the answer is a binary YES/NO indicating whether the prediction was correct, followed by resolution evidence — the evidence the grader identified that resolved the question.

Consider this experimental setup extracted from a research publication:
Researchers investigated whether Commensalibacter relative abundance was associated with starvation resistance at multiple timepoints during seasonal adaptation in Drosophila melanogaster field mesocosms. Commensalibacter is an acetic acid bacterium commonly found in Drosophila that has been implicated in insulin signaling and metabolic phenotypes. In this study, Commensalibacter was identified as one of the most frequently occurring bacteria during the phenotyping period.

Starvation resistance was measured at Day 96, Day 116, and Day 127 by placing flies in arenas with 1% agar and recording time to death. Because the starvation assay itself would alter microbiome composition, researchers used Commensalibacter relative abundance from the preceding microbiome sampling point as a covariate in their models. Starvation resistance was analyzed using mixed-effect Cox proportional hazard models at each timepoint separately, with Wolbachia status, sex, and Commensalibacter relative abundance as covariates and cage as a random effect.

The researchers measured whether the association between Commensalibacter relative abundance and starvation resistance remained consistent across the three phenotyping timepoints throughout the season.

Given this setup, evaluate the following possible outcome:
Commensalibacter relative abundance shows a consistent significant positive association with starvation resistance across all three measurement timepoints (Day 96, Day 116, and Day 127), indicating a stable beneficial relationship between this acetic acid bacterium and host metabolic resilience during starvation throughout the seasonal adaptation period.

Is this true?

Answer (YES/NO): NO